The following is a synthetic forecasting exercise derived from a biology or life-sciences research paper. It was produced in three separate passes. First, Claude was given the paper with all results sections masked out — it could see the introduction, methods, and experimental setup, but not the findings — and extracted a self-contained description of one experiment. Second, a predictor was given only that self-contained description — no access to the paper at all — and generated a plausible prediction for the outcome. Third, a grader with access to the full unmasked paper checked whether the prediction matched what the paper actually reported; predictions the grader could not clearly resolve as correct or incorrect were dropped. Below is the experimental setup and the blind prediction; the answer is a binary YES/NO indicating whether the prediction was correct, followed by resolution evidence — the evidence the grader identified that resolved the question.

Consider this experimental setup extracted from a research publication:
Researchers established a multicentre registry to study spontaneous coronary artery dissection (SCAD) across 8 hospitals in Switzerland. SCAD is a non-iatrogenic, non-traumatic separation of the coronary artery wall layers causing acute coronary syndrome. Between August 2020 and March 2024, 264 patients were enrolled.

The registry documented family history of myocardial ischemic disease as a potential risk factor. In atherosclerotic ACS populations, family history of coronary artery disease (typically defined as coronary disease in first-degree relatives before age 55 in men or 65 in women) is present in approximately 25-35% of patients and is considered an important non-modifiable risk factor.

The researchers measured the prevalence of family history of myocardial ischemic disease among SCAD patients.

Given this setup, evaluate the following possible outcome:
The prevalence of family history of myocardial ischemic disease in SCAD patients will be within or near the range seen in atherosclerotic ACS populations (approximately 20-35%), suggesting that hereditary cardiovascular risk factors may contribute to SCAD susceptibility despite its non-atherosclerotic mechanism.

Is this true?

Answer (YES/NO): YES